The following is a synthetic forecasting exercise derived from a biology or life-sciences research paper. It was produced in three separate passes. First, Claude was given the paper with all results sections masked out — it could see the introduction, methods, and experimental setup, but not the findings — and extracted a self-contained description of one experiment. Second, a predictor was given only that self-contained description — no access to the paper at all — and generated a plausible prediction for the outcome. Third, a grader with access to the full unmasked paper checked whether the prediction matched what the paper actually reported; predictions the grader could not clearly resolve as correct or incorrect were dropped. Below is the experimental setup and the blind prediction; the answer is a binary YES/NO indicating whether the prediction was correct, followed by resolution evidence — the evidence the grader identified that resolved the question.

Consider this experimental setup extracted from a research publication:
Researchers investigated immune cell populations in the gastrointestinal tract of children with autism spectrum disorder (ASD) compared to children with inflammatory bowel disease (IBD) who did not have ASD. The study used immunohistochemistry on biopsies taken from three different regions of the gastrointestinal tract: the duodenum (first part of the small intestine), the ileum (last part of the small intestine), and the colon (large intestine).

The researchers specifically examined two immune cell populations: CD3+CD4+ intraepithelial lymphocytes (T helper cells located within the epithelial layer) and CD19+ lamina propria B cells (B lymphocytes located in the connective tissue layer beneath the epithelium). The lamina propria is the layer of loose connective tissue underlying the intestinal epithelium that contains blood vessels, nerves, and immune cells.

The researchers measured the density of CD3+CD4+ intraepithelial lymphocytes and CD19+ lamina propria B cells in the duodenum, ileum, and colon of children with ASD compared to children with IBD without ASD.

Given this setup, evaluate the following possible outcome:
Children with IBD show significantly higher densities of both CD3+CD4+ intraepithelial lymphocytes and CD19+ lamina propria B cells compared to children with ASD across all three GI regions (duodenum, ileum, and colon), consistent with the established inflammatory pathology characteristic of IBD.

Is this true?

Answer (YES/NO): NO